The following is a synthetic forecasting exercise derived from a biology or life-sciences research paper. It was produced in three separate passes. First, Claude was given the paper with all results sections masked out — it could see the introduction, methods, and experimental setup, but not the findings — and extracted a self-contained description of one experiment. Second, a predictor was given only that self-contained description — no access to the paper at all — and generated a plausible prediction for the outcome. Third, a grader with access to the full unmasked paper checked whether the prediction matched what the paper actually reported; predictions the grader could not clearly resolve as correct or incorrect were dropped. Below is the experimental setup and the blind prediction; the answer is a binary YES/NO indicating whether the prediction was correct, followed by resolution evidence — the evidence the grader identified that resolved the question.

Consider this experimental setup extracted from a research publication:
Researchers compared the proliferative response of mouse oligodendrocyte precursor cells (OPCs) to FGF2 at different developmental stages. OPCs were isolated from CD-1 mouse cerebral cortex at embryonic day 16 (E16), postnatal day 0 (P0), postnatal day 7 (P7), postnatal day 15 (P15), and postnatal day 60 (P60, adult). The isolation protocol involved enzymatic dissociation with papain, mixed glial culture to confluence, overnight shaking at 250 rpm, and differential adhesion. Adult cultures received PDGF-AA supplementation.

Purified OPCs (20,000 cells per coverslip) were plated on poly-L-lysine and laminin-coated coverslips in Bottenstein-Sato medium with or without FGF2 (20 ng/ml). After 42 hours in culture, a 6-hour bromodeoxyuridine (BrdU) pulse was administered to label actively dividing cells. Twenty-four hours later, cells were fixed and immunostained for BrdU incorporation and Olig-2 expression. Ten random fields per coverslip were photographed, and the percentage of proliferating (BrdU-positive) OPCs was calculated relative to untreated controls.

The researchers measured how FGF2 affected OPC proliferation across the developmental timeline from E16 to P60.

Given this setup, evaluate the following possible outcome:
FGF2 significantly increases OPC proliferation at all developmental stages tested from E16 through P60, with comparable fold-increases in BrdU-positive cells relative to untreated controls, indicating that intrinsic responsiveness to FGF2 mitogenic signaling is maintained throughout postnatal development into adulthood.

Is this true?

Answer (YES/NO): YES